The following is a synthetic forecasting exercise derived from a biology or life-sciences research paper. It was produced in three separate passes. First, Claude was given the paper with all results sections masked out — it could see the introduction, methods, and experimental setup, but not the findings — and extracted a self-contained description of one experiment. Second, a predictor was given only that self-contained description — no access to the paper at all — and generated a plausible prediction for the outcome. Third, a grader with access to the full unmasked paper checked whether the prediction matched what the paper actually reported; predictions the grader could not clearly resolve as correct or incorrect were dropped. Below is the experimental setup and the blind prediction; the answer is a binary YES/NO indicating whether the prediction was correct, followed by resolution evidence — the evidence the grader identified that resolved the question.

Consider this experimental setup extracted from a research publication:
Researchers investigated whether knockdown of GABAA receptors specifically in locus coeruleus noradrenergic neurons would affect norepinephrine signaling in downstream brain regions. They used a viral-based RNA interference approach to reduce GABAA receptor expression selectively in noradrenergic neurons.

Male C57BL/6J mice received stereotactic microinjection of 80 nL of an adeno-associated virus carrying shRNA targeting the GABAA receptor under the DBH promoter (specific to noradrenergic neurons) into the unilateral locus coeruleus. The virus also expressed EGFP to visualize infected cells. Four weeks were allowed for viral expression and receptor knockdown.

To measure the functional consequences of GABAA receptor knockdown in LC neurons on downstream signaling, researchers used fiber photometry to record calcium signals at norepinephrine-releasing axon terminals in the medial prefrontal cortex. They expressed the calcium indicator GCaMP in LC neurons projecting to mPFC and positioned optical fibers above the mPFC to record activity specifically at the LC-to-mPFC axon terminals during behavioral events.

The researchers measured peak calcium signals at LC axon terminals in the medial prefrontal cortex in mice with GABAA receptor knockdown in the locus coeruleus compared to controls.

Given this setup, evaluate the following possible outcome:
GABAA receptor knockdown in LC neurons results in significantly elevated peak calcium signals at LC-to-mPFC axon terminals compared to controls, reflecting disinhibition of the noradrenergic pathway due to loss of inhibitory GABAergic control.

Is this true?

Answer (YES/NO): NO